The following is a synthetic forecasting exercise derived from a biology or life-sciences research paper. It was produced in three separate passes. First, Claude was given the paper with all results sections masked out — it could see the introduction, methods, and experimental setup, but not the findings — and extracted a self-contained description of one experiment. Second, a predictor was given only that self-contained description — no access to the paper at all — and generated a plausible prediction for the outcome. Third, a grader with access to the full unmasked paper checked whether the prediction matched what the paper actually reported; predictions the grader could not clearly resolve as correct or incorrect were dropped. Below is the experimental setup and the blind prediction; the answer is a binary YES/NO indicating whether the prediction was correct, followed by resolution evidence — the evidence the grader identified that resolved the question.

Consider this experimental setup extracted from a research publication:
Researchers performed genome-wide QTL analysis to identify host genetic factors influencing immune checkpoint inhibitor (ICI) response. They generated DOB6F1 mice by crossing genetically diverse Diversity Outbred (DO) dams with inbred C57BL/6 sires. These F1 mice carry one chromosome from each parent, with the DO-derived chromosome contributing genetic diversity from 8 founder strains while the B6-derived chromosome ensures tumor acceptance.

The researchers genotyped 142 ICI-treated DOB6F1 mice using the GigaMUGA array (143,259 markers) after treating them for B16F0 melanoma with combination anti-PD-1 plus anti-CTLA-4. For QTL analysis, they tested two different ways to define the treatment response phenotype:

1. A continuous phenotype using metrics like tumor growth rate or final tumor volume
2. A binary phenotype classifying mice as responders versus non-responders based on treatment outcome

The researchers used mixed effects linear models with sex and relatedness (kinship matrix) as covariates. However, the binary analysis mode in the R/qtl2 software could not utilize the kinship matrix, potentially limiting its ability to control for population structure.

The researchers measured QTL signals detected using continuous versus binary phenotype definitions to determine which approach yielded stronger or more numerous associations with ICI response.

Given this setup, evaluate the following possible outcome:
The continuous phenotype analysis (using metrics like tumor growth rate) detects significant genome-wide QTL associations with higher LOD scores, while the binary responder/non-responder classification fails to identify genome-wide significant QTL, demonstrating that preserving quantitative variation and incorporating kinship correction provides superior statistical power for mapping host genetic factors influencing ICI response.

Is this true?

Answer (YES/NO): NO